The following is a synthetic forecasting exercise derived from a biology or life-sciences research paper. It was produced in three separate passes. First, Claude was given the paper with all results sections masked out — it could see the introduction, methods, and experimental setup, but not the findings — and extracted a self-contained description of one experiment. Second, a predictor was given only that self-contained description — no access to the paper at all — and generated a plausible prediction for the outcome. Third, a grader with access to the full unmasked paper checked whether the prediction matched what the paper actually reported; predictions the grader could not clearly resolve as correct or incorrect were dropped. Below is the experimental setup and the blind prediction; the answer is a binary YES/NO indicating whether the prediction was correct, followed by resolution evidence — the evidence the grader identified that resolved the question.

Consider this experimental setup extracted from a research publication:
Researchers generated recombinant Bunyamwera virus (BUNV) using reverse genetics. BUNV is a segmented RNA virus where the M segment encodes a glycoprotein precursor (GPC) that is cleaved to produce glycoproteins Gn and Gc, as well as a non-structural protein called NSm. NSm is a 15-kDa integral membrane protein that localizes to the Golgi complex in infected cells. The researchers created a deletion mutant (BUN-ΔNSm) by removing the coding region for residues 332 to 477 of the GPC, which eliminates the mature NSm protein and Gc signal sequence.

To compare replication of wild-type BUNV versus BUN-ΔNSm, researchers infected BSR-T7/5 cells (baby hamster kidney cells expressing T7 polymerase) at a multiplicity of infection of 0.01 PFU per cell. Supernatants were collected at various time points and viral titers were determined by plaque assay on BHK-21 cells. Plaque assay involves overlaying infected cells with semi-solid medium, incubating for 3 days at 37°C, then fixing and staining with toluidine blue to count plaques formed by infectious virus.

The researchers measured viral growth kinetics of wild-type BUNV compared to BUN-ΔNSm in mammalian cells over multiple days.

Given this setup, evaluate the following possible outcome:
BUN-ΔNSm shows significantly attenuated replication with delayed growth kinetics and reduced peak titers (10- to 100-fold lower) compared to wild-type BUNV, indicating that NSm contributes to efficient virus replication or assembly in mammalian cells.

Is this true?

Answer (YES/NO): NO